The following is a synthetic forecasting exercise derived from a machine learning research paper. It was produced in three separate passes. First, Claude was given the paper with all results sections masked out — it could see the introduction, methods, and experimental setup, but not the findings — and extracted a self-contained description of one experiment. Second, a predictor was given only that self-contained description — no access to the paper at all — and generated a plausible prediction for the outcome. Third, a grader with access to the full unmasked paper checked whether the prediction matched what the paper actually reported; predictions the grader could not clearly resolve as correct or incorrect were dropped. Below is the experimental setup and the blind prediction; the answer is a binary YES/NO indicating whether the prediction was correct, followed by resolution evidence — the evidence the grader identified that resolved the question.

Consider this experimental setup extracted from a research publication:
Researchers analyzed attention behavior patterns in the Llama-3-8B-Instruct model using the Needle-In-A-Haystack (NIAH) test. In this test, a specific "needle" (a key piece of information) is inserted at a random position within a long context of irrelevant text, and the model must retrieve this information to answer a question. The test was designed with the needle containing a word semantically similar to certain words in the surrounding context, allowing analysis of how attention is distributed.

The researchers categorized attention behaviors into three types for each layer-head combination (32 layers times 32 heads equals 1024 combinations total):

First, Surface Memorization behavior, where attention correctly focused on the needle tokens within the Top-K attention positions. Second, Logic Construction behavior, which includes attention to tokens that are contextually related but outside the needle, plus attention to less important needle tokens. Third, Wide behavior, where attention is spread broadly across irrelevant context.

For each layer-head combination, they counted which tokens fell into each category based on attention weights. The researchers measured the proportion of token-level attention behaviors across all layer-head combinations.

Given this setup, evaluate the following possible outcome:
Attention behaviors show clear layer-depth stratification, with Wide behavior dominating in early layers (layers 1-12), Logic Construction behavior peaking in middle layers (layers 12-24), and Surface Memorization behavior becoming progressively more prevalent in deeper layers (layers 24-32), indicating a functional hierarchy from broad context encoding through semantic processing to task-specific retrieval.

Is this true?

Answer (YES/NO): NO